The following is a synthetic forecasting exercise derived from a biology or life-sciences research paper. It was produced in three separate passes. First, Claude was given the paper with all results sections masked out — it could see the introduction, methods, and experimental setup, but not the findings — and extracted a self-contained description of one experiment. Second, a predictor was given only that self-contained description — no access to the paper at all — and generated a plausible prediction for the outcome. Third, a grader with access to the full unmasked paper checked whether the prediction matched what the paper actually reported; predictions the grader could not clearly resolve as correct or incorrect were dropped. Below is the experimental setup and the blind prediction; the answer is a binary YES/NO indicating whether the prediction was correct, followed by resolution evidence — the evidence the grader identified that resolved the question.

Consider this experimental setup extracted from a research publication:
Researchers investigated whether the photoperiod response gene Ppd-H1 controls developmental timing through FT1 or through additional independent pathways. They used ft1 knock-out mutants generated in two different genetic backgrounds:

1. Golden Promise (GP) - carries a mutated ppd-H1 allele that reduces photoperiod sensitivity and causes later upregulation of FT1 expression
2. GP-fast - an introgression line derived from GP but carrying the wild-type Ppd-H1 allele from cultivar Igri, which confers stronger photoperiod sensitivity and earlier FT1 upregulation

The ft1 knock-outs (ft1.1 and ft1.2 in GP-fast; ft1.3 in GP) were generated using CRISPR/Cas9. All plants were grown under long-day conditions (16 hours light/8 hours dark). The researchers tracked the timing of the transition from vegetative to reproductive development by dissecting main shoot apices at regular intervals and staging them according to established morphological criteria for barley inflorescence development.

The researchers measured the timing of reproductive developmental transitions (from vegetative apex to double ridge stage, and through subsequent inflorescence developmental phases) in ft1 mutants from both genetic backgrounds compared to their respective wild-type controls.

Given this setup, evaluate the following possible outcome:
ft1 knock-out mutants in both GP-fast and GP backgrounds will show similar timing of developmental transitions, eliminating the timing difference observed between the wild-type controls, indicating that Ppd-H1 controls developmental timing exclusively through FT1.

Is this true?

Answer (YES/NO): YES